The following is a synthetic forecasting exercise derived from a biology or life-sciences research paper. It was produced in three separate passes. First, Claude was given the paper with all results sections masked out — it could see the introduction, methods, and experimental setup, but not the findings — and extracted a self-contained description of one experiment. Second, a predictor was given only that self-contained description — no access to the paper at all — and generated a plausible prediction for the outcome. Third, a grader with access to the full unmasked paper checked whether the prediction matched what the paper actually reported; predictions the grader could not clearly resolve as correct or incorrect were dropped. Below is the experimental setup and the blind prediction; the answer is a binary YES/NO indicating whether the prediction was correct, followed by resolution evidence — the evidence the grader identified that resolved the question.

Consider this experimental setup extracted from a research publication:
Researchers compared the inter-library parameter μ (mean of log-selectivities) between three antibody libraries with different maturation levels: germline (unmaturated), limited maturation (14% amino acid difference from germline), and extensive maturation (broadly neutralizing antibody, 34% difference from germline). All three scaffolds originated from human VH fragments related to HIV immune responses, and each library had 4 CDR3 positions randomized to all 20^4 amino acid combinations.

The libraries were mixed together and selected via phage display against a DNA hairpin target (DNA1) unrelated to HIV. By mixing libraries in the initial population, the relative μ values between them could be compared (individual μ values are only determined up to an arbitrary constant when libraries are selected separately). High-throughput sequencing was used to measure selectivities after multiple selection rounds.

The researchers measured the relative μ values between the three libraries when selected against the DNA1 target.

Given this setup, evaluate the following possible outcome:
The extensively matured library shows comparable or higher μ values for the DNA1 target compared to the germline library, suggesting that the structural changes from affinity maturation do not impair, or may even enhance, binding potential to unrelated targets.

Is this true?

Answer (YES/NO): YES